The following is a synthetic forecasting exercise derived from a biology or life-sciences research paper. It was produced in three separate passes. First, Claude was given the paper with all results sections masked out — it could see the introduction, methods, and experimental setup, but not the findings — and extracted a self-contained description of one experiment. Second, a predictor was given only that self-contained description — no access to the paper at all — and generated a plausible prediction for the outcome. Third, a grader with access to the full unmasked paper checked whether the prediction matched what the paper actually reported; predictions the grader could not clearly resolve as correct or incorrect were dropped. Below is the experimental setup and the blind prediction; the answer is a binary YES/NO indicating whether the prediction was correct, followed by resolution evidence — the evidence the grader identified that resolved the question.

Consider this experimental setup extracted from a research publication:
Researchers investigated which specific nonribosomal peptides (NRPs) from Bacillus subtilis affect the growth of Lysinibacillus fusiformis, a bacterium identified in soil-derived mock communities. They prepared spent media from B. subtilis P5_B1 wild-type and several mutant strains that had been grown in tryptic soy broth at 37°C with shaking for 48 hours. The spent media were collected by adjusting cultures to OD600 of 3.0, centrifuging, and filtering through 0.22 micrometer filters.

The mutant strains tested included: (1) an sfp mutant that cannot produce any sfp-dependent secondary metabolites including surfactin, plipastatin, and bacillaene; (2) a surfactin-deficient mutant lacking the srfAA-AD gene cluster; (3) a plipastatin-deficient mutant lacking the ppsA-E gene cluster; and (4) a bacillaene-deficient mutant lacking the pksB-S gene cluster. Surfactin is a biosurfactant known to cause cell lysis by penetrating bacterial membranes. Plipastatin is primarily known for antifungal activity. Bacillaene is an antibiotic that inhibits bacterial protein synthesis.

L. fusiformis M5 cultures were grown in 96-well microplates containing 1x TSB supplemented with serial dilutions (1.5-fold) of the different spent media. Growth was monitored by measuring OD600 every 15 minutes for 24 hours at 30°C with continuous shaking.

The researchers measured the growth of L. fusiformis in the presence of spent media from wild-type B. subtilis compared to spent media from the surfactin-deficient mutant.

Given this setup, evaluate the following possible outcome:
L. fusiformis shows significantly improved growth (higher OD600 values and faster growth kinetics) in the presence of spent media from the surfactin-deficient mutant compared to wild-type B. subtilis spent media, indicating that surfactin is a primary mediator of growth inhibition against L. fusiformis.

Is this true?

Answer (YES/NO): YES